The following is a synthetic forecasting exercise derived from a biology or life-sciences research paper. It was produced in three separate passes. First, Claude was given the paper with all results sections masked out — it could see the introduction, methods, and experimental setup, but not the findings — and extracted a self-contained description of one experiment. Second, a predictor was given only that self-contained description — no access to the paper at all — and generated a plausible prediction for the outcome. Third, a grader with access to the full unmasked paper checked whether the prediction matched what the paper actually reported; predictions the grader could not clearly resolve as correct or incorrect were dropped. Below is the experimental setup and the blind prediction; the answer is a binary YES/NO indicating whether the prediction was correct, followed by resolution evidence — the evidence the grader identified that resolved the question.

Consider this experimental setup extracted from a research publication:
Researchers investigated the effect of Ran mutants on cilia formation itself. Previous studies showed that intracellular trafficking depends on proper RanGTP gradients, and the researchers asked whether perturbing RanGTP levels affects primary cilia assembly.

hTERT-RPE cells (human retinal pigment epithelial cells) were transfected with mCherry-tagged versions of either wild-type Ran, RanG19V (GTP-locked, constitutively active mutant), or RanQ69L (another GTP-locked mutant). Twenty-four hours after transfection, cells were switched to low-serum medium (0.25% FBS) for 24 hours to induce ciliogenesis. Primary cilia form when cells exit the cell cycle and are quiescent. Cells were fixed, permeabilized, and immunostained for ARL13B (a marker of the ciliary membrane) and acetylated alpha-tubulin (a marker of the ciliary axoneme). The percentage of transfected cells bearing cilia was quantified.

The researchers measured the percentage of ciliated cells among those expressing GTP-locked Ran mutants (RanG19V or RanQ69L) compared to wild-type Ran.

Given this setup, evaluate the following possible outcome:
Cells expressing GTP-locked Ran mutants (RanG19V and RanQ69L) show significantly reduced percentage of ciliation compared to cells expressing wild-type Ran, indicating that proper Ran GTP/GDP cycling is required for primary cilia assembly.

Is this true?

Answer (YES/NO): YES